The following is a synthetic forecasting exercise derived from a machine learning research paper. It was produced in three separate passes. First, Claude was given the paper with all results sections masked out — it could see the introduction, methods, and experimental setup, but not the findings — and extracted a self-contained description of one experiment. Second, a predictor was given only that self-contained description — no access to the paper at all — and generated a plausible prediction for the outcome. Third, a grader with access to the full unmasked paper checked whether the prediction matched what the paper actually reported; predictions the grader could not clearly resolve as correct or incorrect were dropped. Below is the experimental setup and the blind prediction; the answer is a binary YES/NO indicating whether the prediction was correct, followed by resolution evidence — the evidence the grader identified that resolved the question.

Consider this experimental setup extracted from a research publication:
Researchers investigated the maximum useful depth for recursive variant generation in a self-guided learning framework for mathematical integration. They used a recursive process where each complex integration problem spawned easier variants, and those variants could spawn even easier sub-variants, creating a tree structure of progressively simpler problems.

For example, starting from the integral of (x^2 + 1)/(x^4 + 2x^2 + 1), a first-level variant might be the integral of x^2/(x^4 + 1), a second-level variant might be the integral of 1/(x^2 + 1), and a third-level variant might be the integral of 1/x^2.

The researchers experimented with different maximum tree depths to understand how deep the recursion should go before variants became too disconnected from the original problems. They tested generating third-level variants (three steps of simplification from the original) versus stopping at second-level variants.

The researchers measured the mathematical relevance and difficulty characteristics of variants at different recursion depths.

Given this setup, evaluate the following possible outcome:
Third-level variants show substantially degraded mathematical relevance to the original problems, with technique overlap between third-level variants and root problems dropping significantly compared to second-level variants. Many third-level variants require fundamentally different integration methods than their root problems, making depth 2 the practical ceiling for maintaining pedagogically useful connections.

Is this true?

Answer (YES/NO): NO